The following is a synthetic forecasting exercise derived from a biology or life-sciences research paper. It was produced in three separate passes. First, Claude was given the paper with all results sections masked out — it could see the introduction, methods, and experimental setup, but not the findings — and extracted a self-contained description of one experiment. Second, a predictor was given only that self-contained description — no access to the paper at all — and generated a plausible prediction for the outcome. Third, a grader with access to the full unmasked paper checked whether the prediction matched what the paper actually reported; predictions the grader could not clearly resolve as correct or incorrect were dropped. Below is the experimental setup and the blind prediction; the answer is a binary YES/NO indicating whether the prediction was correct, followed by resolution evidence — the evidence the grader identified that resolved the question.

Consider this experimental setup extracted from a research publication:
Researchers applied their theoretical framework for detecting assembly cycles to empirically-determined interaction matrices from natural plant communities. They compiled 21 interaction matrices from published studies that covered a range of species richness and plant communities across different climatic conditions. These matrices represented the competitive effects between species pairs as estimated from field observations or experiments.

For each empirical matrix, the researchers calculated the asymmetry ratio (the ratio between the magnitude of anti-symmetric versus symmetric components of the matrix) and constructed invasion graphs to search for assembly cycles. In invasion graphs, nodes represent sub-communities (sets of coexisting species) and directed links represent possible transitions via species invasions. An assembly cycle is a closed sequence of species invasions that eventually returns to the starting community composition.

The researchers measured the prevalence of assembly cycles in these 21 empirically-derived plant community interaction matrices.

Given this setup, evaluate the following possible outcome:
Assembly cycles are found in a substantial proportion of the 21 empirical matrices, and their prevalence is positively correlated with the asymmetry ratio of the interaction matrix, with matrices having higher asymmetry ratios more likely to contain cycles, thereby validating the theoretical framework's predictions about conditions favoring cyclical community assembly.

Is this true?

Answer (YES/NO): NO